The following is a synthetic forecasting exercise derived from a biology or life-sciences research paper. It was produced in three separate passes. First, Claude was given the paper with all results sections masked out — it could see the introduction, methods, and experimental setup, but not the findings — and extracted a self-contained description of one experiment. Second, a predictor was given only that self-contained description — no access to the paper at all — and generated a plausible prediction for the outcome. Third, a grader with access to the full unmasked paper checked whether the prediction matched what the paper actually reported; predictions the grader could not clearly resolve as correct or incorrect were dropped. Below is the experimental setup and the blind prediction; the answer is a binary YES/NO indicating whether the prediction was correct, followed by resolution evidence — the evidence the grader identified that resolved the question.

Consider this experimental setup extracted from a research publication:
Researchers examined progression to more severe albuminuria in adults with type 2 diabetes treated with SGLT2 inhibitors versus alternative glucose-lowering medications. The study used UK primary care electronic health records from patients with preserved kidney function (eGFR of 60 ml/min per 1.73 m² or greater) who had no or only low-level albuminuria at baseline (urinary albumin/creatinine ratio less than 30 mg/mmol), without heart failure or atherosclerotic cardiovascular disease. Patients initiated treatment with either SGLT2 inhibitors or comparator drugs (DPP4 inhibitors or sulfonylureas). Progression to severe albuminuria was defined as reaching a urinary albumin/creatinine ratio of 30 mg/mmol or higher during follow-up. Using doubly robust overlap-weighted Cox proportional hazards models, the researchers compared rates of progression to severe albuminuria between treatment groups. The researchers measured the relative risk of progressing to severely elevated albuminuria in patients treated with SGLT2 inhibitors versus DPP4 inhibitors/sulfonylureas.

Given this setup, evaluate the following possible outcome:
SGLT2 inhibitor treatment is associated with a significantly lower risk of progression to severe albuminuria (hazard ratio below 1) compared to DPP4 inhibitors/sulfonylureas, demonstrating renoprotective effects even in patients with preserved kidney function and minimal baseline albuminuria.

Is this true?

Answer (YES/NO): YES